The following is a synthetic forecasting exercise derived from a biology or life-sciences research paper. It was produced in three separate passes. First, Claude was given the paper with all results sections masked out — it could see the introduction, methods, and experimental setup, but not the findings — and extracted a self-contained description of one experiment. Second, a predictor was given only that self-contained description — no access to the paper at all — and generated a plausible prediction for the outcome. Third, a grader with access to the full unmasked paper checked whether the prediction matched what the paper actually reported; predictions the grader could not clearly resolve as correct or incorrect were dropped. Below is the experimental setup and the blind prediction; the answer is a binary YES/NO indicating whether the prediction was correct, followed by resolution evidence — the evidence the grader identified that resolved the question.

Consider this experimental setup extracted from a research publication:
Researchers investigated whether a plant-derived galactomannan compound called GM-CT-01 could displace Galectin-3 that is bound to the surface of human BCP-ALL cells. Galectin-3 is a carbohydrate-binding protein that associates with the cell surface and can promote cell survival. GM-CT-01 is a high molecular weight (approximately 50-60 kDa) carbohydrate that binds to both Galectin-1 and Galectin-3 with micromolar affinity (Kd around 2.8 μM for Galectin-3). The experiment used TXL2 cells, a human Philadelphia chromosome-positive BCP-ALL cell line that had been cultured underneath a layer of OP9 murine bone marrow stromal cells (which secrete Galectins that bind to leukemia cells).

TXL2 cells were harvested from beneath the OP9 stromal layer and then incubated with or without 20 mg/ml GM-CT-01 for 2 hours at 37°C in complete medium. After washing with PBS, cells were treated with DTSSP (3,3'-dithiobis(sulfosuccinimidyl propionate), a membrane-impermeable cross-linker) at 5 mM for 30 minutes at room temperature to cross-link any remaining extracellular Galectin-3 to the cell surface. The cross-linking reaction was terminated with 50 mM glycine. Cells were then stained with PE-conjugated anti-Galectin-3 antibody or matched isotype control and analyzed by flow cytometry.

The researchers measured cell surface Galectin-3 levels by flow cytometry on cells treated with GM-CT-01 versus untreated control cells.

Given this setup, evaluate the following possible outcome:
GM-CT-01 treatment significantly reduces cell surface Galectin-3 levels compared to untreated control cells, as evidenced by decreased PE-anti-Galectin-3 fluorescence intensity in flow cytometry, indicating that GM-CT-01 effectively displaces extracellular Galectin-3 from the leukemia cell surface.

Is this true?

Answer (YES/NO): YES